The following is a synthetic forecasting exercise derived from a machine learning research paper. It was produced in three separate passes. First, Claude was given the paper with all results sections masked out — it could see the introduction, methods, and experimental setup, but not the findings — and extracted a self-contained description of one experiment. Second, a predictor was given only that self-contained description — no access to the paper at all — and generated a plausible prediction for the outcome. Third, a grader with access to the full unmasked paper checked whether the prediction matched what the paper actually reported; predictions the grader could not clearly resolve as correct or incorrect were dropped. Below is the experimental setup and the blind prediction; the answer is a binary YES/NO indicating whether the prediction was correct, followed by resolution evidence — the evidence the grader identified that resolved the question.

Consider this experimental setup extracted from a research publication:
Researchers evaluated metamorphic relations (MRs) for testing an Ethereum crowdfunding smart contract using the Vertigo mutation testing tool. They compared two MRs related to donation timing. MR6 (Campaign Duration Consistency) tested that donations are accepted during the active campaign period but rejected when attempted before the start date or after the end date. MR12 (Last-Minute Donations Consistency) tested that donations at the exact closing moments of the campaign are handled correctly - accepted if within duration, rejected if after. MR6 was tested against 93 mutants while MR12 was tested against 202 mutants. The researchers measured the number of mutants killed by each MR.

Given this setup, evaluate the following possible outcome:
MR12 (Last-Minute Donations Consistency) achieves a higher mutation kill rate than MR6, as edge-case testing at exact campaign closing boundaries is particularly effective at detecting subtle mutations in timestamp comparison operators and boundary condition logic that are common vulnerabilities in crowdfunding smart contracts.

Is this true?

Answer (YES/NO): NO